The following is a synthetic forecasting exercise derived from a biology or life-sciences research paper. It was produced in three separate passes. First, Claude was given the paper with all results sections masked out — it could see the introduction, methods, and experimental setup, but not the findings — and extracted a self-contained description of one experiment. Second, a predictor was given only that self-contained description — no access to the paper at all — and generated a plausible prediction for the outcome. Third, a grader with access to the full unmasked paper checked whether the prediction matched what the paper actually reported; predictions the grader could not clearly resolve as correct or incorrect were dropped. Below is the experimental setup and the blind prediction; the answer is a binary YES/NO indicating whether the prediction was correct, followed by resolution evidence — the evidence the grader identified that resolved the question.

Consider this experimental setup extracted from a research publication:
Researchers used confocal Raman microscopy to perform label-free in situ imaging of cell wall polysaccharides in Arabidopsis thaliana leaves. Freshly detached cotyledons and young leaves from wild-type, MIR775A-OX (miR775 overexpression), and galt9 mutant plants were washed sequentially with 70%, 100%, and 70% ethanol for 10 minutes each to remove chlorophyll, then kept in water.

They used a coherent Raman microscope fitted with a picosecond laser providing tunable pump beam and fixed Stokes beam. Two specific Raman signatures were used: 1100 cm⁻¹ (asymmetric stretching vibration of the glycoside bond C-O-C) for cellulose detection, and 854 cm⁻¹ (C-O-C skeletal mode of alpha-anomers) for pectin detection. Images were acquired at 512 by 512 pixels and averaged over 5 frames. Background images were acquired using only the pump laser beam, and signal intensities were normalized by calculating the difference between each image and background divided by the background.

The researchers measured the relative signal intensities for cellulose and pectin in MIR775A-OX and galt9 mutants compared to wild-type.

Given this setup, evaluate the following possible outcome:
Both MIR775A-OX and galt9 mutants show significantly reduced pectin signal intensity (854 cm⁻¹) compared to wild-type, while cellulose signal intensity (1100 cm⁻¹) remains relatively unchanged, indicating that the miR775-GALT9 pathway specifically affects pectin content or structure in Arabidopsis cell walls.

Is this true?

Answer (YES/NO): YES